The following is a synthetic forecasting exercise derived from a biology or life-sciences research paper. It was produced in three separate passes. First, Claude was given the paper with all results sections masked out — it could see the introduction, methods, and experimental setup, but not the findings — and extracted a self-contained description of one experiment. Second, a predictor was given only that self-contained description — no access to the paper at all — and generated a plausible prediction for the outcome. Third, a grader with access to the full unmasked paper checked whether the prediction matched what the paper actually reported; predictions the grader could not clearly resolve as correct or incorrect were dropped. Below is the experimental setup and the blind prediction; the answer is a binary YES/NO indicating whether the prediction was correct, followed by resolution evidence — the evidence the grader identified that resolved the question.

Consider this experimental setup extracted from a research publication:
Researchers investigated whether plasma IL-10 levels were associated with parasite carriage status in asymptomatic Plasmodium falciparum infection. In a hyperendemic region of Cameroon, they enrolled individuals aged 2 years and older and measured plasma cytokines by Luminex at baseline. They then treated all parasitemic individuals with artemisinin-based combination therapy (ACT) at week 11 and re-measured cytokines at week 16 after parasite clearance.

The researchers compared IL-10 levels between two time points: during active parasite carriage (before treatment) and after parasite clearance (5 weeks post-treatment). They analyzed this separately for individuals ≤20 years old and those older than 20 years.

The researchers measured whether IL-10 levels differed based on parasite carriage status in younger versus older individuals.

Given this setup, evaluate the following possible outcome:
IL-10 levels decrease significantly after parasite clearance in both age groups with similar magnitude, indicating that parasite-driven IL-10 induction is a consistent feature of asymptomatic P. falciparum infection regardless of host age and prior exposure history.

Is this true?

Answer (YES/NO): NO